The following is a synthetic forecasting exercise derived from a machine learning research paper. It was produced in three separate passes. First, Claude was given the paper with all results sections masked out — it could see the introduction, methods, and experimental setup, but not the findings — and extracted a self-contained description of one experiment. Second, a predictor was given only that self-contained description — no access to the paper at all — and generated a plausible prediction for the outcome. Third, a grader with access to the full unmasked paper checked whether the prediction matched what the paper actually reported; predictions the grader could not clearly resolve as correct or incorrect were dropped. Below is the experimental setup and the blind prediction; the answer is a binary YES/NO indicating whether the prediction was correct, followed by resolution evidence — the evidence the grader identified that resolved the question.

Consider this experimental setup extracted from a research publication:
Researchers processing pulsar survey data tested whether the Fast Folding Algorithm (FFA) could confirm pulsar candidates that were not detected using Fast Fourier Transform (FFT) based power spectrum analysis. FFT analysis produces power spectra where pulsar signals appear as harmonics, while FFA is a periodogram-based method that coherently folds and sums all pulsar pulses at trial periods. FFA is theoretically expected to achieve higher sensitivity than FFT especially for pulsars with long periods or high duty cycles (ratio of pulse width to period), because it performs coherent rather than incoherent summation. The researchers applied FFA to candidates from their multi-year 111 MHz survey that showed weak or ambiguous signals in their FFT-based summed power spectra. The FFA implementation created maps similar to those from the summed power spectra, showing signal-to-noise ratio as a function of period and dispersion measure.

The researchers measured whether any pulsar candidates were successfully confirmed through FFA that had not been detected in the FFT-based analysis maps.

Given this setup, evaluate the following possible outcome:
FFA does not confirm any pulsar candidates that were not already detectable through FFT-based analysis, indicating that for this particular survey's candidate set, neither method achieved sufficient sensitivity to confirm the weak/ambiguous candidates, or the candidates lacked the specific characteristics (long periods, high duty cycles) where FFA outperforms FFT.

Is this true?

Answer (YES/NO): YES